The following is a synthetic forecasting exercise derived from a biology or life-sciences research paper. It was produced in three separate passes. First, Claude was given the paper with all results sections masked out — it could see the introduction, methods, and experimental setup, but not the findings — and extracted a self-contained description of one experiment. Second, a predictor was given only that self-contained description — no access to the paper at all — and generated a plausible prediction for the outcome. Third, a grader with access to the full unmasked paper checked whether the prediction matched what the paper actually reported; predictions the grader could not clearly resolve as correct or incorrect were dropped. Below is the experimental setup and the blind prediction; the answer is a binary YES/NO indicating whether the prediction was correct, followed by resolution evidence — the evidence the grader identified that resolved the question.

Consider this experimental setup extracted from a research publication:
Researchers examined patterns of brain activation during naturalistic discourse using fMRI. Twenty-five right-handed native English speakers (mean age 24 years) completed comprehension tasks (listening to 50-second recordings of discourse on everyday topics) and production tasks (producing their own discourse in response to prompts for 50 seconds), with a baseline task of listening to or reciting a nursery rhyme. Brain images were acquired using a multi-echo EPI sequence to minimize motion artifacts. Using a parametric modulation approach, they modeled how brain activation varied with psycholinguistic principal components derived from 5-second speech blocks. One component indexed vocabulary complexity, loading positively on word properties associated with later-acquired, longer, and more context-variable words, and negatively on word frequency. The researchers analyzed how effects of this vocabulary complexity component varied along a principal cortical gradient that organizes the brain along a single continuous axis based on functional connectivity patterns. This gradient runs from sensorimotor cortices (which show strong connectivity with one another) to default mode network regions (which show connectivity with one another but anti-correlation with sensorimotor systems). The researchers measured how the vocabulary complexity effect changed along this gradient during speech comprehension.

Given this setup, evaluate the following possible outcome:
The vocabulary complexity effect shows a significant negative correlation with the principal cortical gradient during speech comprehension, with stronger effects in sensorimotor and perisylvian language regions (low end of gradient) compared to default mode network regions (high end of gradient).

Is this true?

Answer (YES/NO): NO